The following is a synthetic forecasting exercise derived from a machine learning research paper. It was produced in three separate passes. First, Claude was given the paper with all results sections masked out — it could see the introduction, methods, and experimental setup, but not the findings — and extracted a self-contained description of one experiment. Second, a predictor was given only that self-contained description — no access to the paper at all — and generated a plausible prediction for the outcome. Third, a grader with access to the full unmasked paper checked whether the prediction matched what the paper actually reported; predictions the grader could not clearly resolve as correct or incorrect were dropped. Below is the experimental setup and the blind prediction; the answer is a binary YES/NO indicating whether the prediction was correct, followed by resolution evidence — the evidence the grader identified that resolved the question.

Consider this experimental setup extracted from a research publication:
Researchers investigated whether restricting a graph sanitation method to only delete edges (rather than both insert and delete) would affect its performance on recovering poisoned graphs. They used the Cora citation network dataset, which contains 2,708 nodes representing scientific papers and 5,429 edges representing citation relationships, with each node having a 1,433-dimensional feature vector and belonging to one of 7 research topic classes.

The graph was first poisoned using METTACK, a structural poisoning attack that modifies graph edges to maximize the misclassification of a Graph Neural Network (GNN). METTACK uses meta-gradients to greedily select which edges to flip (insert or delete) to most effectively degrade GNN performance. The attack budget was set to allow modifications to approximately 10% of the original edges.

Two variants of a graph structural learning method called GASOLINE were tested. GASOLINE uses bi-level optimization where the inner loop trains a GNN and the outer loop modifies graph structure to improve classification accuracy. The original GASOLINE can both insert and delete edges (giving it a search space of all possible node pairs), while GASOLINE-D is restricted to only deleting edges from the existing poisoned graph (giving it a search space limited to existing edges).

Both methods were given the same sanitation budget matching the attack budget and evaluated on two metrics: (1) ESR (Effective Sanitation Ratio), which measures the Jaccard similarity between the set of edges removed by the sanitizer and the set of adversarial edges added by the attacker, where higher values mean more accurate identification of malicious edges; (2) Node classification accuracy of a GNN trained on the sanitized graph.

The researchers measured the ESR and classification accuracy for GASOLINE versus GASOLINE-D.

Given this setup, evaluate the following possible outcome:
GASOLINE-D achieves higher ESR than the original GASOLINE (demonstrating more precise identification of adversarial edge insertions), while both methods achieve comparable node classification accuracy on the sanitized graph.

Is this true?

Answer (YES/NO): NO